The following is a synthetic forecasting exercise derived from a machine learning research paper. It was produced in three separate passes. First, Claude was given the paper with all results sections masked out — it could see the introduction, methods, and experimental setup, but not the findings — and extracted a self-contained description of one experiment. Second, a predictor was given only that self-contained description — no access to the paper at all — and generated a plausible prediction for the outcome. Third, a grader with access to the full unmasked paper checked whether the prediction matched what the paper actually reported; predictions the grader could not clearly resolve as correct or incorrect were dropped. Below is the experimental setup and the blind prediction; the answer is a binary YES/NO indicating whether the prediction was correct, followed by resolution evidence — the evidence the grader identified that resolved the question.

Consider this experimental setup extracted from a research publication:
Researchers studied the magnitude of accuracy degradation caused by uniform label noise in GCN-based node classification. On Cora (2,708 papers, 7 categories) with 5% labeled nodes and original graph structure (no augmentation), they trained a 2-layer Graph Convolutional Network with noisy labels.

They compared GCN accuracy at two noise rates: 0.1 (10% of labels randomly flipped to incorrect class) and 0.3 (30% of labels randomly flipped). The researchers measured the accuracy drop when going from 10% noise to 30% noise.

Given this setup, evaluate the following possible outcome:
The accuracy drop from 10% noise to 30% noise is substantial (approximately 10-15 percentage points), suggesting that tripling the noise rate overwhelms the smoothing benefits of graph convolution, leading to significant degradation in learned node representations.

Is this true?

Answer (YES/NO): YES